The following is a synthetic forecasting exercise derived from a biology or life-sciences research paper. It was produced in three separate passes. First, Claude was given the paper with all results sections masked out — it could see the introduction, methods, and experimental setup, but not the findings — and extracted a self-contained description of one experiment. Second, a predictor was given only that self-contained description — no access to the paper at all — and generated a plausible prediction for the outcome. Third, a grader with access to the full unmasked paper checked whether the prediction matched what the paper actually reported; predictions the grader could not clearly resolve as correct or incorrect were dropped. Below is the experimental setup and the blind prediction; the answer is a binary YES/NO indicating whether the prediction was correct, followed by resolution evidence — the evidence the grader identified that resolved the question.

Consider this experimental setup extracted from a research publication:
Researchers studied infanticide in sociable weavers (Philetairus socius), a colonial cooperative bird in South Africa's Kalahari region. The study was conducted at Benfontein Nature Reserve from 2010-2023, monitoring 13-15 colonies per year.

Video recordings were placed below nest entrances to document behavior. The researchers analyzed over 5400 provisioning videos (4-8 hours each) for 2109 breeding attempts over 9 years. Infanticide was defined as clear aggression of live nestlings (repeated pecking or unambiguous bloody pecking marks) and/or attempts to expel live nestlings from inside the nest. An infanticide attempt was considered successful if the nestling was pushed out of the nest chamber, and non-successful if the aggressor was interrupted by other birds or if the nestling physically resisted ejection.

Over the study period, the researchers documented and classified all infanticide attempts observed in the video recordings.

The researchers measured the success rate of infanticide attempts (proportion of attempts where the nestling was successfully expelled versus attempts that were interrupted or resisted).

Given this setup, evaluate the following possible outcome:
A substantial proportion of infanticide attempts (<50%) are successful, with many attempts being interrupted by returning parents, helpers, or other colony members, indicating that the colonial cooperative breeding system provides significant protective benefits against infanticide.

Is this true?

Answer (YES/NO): NO